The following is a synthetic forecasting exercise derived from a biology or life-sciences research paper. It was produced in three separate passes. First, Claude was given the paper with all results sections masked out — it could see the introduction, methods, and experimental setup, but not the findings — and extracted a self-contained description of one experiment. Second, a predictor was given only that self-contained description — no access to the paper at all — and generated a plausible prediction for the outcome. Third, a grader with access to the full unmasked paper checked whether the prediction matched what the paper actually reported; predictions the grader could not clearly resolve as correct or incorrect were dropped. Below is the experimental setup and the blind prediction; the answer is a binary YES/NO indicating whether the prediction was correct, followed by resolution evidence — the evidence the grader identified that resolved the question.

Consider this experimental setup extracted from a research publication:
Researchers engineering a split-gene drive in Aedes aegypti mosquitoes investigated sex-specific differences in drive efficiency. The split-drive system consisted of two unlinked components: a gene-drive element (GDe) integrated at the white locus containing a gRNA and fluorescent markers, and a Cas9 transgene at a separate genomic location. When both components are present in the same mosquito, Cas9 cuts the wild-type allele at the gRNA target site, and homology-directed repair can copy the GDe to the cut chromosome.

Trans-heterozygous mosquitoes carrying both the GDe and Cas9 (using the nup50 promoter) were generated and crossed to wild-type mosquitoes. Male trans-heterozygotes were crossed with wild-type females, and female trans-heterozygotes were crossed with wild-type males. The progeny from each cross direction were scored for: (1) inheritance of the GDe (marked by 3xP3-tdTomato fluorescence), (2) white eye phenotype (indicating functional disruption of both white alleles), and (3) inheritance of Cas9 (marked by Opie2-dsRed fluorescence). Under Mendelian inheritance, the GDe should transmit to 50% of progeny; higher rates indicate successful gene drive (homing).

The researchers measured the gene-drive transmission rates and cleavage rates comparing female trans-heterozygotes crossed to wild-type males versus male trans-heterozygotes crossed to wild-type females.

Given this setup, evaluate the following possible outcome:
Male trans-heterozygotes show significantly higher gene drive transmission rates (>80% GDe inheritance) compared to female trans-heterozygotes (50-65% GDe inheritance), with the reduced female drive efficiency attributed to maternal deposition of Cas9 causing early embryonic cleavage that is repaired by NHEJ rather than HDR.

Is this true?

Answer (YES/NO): NO